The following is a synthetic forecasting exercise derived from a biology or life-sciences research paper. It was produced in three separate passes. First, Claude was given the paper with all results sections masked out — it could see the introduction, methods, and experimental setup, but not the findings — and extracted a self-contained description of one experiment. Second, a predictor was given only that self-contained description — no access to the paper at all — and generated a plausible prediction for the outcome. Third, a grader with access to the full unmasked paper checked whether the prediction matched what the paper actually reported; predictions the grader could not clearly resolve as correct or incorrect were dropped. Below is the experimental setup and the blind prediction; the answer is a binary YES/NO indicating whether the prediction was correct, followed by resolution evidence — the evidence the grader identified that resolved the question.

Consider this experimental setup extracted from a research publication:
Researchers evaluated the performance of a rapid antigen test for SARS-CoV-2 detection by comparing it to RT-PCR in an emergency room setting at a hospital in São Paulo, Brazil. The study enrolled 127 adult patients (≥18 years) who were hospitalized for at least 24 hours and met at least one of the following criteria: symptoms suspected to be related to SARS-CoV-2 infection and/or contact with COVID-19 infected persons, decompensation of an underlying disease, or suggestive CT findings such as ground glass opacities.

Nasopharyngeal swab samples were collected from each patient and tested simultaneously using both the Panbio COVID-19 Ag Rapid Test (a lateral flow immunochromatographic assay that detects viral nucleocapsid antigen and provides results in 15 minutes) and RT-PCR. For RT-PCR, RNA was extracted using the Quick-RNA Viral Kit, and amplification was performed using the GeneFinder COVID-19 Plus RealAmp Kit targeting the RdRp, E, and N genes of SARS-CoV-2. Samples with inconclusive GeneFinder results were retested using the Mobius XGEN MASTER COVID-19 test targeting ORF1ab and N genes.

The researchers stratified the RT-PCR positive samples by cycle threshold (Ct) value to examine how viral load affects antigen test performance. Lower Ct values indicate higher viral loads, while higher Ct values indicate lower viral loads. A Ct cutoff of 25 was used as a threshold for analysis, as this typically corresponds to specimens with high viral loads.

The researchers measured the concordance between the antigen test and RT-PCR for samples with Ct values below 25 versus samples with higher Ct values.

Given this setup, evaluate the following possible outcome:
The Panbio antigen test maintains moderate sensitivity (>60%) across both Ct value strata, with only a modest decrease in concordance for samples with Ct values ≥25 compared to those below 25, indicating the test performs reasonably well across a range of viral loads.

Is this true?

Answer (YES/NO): NO